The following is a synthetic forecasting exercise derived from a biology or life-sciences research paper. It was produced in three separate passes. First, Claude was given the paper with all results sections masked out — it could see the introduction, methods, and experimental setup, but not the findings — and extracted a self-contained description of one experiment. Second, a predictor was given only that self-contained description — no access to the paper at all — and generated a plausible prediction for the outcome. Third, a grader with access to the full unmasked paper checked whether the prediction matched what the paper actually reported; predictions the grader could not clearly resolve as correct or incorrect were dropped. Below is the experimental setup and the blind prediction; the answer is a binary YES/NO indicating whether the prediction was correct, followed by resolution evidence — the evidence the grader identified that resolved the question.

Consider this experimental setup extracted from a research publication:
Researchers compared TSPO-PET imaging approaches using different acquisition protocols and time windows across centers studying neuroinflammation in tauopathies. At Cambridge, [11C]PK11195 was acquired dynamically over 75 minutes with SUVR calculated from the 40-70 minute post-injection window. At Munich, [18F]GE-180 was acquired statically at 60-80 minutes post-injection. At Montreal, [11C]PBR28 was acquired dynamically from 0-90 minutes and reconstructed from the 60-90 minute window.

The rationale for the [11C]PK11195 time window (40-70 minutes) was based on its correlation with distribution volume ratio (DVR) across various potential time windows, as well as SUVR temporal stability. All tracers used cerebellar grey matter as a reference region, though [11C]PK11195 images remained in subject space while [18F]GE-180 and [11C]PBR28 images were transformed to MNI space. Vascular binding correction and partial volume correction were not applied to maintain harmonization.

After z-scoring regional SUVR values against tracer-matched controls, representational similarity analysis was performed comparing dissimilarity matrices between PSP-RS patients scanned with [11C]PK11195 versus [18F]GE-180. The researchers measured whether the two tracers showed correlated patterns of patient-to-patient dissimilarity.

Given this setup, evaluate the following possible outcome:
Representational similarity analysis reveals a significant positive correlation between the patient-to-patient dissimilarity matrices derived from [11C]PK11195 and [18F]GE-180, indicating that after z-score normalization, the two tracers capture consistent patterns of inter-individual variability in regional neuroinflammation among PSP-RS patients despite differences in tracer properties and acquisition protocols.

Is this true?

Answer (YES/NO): YES